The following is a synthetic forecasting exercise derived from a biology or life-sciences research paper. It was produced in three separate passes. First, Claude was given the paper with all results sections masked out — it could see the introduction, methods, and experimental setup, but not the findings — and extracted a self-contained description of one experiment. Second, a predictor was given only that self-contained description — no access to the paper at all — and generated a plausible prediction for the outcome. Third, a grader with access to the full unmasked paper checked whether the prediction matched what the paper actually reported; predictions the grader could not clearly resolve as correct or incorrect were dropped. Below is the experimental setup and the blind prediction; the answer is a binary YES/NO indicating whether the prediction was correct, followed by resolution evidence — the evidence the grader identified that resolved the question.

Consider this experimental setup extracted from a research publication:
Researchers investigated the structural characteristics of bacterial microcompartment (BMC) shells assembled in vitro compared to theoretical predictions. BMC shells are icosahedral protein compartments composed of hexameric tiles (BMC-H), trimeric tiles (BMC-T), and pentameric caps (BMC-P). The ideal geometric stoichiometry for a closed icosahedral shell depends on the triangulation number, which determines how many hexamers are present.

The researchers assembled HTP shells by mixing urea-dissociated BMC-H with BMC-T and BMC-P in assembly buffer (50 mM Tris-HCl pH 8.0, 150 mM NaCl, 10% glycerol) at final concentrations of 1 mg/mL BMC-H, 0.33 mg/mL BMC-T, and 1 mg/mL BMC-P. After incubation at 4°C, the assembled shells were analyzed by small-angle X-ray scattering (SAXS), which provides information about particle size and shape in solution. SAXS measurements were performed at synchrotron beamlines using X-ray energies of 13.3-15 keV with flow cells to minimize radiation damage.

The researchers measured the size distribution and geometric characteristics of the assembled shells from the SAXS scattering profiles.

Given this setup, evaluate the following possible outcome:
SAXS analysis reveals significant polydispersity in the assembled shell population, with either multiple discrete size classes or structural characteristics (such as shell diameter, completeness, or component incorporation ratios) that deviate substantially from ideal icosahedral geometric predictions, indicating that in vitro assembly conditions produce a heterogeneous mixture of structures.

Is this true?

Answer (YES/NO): NO